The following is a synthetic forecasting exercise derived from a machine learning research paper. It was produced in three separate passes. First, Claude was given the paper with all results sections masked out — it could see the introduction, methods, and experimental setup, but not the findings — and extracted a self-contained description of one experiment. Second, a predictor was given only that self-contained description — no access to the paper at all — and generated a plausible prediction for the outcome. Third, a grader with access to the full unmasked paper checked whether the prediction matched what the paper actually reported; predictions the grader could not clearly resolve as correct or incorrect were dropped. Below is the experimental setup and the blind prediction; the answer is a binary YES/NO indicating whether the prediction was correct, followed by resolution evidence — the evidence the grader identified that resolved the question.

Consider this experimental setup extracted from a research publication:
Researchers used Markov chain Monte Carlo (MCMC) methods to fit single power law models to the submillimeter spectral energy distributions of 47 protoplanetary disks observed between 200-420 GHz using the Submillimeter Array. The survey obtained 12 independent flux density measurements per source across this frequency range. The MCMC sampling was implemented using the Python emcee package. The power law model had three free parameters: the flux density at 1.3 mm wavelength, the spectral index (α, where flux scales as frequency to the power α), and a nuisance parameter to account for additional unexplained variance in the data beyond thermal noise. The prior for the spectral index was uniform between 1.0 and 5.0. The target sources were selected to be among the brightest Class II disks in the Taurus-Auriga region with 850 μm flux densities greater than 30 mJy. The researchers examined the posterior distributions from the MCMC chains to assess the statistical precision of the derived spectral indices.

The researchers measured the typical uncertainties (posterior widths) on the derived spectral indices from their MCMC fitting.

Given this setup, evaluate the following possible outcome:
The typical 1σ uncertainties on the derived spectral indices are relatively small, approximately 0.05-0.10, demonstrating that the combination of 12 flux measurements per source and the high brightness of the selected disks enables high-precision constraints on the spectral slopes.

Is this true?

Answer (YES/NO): NO